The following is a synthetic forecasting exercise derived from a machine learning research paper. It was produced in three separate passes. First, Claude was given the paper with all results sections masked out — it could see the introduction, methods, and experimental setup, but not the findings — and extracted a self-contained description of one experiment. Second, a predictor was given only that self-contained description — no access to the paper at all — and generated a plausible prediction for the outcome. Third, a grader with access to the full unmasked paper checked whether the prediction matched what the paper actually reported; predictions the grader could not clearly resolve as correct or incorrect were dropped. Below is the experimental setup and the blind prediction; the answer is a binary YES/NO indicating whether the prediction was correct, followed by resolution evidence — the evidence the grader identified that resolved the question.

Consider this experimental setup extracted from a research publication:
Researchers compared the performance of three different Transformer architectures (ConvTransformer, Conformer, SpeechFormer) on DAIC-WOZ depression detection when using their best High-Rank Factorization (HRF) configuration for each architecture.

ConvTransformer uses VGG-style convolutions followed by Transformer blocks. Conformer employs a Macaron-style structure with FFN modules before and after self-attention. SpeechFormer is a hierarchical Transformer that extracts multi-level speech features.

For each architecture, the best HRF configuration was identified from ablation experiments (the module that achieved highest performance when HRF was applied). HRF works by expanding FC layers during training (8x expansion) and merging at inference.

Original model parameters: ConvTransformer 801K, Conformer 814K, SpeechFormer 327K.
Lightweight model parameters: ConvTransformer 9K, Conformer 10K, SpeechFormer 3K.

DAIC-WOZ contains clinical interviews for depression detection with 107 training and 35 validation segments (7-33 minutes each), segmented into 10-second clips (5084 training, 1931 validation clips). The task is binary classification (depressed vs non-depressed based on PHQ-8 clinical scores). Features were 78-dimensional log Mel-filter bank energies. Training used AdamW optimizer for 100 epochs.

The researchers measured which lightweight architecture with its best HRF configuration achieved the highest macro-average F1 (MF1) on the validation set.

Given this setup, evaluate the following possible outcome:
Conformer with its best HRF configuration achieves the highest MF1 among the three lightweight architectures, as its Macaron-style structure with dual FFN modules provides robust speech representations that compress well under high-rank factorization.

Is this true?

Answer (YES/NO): NO